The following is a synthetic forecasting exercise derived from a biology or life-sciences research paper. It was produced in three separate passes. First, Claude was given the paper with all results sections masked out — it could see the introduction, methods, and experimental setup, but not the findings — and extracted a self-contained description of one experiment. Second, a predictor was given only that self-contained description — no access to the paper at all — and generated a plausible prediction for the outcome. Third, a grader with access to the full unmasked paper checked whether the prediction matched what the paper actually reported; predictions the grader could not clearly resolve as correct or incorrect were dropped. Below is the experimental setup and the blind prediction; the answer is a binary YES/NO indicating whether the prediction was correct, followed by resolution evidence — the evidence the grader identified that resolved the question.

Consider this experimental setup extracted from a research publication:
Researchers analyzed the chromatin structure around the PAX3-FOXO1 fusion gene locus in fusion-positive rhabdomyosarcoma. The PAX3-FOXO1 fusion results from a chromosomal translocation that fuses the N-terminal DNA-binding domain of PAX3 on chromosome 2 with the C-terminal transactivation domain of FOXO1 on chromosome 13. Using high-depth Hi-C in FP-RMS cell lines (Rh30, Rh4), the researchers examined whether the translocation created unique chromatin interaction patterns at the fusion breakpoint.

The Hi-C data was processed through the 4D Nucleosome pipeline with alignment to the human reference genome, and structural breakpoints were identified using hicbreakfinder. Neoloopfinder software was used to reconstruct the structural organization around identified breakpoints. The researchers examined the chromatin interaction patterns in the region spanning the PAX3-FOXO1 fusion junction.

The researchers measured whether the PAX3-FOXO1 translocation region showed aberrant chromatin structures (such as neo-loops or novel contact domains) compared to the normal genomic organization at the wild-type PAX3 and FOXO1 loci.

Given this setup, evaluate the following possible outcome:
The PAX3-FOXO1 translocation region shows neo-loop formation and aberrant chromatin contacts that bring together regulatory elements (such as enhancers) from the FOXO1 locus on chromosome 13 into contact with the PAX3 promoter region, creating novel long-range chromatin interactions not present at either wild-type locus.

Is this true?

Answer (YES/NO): NO